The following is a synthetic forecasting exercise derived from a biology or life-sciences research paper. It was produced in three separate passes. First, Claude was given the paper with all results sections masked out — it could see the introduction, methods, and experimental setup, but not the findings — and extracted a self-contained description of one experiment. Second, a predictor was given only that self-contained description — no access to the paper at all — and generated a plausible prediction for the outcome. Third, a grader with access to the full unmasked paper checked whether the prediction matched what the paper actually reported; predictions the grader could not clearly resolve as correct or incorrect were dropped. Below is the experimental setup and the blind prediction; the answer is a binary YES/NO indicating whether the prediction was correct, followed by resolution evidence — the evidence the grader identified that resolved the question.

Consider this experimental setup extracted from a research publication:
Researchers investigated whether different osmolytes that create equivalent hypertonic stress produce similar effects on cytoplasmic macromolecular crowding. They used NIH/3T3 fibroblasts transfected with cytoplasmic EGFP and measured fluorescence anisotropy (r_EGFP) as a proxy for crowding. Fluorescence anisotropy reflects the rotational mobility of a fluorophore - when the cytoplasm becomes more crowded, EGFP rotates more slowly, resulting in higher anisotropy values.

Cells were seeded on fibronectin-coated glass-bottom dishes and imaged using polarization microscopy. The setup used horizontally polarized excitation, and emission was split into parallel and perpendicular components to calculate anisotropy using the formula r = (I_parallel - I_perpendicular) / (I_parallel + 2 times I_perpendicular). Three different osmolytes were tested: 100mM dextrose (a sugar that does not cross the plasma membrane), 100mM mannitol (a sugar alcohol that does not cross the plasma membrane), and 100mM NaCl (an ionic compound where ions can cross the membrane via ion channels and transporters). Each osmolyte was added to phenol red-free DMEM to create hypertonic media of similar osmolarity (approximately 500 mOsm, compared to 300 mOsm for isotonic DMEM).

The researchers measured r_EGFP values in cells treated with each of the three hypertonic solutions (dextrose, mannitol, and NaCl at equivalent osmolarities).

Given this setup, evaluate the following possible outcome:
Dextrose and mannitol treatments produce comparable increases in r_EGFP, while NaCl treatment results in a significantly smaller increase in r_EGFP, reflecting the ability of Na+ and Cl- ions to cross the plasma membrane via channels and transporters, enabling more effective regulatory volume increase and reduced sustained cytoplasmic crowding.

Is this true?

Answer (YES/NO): YES